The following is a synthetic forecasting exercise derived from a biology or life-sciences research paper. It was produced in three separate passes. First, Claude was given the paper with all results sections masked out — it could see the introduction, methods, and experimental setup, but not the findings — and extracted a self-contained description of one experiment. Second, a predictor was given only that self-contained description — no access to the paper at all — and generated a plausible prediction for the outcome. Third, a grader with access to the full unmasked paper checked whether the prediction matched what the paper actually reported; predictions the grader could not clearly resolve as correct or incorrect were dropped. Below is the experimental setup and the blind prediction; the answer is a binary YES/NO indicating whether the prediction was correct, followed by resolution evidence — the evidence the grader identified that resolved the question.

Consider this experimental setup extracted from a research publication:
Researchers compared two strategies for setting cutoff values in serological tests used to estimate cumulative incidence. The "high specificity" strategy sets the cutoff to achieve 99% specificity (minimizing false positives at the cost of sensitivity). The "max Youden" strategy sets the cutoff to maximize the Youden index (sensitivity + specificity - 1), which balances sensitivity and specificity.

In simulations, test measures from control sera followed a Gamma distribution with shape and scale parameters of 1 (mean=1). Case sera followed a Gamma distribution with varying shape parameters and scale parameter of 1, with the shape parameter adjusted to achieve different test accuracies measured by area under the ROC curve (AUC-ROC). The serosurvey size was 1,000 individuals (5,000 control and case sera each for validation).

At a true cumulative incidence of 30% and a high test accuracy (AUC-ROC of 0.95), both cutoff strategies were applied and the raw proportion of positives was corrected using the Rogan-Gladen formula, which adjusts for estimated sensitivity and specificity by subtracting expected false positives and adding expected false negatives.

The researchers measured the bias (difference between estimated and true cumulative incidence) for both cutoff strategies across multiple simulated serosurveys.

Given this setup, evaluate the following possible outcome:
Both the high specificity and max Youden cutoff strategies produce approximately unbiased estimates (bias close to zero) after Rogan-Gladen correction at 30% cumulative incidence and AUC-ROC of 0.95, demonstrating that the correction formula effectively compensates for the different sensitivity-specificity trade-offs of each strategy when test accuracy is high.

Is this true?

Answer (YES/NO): YES